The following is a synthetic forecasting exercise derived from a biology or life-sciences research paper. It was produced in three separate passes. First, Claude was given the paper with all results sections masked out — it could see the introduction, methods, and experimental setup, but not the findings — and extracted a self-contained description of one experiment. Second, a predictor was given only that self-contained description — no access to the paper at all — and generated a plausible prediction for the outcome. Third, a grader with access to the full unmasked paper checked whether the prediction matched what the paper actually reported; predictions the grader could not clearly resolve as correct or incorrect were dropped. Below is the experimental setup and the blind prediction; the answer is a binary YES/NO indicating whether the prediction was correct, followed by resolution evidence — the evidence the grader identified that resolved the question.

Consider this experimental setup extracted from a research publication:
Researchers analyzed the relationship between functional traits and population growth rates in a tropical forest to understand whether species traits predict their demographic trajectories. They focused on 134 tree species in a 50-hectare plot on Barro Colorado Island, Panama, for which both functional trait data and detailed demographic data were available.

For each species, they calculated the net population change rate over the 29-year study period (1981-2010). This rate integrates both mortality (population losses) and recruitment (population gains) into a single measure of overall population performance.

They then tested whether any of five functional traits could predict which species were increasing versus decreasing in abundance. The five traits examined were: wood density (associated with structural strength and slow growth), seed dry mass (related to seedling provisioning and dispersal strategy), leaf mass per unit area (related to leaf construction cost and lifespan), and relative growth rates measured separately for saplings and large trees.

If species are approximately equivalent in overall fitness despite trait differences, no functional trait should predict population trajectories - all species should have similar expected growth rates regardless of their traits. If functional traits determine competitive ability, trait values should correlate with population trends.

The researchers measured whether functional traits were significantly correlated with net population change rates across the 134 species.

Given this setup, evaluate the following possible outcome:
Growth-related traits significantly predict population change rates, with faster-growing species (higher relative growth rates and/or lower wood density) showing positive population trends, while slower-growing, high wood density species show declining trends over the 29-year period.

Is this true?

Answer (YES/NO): NO